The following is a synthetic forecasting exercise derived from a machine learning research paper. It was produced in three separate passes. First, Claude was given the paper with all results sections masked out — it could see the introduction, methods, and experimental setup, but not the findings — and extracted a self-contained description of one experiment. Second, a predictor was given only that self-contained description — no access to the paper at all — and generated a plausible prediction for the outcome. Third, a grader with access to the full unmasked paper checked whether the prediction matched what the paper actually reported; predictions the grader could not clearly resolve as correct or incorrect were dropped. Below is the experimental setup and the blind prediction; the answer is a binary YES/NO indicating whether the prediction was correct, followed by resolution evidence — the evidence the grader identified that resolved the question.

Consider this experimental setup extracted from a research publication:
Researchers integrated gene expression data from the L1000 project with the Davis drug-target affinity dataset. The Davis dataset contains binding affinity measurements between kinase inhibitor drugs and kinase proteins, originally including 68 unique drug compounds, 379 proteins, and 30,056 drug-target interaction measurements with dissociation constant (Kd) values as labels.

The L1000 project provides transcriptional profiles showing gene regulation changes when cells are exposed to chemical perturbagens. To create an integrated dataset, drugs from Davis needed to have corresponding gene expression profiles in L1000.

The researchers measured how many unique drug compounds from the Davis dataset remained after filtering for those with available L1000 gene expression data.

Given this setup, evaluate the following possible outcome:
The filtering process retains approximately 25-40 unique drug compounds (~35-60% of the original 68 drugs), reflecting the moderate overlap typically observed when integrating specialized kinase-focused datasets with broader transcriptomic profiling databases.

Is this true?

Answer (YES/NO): NO